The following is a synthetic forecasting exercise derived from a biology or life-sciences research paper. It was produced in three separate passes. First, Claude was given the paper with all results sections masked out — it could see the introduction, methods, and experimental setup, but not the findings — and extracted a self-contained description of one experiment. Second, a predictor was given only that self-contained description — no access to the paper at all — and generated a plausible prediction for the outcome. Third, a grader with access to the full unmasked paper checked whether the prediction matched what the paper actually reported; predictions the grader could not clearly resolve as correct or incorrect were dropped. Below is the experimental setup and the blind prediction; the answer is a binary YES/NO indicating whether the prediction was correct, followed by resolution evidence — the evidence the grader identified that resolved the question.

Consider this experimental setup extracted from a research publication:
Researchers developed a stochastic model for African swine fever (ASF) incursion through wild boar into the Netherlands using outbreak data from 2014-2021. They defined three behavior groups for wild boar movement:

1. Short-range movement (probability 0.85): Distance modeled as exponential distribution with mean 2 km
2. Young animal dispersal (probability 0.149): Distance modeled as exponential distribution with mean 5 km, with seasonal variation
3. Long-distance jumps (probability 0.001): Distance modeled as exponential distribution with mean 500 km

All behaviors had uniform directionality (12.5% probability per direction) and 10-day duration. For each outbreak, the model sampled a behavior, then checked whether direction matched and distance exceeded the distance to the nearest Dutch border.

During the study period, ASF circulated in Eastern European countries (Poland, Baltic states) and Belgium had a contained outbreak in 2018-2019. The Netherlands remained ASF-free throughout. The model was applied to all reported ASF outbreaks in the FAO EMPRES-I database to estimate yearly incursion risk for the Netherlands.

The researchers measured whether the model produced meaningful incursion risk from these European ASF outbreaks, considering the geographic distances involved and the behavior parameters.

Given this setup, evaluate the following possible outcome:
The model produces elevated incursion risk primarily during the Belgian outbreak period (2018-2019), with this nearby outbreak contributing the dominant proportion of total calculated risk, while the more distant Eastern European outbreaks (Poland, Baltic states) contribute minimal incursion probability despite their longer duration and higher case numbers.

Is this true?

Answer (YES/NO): NO